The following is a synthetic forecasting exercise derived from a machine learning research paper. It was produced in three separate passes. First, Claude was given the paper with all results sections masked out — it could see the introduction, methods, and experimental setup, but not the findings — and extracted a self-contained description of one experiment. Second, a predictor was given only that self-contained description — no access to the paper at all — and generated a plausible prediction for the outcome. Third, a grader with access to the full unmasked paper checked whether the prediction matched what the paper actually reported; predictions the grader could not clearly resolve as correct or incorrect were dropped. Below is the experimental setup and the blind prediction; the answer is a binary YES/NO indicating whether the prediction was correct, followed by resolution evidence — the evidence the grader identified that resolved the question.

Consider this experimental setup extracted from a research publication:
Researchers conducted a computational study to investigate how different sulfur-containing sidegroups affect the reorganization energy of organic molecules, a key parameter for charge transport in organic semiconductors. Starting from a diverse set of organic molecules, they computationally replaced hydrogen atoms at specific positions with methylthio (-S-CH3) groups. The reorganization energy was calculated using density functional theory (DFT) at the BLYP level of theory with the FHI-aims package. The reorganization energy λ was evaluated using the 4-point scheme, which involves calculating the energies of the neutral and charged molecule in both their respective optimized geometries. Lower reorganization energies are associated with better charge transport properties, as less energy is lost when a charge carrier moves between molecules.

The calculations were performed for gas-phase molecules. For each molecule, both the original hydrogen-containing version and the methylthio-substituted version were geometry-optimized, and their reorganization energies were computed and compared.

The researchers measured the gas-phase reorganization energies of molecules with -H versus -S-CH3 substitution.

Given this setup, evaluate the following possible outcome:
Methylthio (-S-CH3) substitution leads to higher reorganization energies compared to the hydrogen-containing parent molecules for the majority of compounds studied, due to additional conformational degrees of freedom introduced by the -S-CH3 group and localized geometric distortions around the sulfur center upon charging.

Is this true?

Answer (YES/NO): NO